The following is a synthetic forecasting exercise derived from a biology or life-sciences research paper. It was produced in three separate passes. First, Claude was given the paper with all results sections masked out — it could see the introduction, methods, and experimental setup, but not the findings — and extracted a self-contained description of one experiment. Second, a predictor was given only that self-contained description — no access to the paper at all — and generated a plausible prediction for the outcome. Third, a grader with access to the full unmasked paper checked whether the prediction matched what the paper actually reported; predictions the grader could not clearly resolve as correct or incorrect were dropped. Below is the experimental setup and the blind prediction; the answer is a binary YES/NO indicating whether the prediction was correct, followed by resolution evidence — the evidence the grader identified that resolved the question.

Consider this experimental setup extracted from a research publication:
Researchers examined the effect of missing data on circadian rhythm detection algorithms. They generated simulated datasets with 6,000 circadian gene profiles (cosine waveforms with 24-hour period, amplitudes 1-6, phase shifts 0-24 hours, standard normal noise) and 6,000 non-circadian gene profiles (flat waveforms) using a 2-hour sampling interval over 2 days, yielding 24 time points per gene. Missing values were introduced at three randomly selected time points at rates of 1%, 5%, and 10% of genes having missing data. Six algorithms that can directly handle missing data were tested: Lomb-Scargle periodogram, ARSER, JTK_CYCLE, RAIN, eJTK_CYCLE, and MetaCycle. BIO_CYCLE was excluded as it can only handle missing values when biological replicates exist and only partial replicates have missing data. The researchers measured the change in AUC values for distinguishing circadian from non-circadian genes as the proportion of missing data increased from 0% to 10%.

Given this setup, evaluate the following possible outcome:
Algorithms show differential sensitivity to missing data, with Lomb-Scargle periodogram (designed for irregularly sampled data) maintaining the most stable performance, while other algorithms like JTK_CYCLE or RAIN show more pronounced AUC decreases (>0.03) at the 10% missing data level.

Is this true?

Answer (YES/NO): NO